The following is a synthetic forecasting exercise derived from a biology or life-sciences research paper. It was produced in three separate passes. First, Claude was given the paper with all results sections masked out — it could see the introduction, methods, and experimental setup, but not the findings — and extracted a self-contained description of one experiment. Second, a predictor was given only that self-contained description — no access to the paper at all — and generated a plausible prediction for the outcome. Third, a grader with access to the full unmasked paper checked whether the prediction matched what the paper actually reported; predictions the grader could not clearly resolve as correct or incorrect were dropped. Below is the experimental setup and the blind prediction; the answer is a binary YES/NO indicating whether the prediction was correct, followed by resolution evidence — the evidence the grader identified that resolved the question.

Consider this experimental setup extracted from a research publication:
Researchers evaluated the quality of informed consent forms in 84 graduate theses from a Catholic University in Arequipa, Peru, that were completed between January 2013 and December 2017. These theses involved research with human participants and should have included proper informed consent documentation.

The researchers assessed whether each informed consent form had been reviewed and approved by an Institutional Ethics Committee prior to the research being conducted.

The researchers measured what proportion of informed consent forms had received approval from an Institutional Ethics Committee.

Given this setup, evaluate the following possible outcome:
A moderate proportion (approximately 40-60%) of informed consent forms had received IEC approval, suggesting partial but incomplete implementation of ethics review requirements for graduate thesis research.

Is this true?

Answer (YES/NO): NO